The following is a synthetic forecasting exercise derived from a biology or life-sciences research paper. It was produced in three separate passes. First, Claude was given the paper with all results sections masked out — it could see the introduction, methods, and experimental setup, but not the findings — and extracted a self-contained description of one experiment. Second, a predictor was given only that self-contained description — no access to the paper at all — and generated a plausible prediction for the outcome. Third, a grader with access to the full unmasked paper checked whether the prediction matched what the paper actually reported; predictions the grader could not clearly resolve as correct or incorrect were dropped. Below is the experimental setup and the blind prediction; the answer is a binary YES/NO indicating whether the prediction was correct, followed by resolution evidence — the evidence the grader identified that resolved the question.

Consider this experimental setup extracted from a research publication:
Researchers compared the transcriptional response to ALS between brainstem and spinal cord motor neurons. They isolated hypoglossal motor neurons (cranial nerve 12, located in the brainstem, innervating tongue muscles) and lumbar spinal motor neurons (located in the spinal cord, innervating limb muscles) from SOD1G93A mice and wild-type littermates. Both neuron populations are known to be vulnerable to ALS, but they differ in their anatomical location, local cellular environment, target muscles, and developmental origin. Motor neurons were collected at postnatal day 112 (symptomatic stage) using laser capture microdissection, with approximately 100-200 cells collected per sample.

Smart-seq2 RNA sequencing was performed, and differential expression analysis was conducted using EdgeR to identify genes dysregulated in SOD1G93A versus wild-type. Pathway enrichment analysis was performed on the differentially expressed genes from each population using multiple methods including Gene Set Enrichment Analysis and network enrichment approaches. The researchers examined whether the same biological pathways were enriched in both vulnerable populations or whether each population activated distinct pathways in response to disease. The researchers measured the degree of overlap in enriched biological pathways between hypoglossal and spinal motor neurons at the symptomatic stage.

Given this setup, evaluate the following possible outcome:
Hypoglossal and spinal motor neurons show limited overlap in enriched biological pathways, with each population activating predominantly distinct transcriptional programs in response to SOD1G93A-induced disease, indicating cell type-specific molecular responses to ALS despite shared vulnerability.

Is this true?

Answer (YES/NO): NO